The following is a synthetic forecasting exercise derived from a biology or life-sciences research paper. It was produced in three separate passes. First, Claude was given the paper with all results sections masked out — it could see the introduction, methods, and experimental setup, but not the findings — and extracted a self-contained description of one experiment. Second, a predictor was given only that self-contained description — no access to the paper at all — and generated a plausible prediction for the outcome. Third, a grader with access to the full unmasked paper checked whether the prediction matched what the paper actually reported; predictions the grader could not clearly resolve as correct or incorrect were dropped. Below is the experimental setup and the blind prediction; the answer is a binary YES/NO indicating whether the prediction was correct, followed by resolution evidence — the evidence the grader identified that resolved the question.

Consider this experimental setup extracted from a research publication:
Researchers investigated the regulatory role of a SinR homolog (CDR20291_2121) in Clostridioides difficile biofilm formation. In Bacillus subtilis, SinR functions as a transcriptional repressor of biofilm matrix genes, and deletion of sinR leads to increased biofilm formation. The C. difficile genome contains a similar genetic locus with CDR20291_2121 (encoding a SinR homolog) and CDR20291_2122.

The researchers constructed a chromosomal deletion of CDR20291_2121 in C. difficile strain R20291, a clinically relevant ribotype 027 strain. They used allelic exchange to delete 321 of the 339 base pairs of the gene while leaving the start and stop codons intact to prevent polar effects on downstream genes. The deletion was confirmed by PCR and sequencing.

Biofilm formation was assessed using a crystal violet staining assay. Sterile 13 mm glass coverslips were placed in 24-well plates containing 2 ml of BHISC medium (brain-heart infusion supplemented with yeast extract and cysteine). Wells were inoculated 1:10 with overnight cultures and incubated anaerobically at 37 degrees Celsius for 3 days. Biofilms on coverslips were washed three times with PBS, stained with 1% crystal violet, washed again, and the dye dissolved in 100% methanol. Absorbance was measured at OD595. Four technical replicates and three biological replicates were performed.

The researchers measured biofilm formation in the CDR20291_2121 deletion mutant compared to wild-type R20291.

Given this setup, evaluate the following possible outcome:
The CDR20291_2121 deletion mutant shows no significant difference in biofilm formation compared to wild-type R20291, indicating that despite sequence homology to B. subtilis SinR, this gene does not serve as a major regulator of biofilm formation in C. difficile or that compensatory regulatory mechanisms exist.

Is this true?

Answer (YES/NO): NO